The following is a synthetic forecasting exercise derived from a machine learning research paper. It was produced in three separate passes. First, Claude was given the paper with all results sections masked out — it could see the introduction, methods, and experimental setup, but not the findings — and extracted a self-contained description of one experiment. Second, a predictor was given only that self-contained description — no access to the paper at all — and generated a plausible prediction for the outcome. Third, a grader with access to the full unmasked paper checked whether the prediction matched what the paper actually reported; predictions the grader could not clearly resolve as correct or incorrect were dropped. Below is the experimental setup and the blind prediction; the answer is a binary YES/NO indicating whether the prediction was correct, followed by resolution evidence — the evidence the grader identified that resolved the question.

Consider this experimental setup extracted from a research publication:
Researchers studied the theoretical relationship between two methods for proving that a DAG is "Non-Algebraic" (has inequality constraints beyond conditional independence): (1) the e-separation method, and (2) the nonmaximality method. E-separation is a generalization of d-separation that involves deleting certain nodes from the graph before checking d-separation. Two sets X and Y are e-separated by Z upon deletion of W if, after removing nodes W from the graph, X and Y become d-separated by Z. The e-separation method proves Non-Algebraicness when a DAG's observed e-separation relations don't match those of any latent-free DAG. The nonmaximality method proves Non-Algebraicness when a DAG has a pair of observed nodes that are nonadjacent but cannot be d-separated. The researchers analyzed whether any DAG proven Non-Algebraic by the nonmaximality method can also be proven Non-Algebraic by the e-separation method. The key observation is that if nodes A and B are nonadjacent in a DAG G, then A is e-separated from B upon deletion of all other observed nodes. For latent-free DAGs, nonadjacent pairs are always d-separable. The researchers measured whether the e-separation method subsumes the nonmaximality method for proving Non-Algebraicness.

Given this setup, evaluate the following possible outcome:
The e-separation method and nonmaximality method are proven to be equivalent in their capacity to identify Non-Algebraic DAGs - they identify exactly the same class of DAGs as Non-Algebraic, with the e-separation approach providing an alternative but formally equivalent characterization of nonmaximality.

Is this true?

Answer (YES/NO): NO